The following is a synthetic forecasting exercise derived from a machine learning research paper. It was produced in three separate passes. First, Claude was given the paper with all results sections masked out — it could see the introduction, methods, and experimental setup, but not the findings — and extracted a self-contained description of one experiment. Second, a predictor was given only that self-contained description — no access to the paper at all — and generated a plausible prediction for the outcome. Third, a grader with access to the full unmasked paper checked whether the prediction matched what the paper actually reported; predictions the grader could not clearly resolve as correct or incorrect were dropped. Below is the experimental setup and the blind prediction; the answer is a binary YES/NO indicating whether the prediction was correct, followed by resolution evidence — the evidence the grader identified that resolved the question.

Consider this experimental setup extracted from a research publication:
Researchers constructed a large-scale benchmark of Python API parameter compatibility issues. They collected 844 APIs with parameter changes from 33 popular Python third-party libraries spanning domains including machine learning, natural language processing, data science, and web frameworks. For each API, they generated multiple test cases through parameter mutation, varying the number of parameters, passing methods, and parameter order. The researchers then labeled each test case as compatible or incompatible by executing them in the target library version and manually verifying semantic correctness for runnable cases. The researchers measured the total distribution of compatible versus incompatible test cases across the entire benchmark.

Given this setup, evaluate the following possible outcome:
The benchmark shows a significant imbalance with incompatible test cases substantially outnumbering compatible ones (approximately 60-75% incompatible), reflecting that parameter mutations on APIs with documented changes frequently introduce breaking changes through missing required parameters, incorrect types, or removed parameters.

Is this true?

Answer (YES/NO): NO